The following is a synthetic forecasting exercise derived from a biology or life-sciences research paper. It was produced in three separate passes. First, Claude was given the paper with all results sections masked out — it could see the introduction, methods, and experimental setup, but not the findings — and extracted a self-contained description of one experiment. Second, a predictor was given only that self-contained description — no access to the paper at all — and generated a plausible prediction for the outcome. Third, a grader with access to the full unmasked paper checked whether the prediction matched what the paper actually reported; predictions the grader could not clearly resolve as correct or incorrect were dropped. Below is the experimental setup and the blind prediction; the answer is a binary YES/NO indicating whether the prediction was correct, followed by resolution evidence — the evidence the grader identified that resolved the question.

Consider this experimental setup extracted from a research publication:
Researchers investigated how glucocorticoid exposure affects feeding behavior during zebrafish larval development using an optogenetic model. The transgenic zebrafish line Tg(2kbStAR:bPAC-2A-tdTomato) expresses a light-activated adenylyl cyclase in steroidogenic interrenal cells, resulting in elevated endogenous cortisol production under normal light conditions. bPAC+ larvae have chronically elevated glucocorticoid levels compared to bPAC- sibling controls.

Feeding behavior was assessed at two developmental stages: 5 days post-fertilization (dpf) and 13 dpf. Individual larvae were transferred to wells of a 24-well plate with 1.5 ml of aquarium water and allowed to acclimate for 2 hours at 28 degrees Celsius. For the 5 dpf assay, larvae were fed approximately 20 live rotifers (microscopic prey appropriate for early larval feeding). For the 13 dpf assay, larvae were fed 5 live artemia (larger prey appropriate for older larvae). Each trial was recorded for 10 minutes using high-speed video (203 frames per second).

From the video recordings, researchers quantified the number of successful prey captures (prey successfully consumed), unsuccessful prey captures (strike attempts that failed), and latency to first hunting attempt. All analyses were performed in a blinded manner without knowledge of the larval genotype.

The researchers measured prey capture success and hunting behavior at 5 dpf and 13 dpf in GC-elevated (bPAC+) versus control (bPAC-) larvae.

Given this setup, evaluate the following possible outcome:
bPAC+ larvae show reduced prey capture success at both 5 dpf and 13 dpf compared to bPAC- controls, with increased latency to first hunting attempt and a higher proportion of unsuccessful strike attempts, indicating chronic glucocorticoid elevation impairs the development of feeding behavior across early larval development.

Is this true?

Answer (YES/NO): NO